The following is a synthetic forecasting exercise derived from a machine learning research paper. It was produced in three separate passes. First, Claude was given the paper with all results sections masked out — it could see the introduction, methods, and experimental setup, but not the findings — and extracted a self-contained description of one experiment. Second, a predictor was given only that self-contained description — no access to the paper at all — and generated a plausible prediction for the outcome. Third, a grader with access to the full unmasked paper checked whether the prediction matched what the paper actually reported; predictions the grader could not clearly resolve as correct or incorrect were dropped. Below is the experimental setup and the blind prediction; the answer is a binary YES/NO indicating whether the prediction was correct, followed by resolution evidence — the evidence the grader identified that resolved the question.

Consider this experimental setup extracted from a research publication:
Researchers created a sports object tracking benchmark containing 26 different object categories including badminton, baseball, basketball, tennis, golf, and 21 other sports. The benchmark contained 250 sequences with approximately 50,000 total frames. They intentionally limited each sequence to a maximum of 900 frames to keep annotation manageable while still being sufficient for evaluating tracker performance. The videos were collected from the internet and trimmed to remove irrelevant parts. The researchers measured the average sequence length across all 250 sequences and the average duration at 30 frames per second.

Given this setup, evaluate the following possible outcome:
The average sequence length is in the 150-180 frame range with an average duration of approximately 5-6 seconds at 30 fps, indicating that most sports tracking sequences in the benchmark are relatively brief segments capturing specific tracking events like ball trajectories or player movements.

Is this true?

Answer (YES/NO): NO